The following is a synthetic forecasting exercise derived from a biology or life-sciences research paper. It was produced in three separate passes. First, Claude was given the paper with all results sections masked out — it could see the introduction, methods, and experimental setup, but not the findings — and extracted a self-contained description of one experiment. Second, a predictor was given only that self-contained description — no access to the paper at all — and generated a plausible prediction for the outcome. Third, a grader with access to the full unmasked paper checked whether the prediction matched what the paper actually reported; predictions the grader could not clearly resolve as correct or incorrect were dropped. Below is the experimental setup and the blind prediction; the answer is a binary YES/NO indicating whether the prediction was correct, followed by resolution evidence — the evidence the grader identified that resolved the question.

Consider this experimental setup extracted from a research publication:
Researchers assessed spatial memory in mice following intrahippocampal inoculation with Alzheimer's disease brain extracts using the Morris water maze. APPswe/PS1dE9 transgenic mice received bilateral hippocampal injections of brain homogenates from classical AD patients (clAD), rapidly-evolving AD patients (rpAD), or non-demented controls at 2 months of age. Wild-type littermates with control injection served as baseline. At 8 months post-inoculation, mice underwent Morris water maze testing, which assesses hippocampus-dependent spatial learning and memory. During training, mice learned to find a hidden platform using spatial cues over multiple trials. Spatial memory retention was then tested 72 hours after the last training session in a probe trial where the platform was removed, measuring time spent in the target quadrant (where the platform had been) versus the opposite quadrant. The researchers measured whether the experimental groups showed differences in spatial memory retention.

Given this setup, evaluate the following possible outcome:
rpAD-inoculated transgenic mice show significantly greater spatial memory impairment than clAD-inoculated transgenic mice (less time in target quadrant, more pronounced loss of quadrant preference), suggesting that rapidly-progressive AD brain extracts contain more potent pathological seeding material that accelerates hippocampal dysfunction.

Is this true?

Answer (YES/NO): NO